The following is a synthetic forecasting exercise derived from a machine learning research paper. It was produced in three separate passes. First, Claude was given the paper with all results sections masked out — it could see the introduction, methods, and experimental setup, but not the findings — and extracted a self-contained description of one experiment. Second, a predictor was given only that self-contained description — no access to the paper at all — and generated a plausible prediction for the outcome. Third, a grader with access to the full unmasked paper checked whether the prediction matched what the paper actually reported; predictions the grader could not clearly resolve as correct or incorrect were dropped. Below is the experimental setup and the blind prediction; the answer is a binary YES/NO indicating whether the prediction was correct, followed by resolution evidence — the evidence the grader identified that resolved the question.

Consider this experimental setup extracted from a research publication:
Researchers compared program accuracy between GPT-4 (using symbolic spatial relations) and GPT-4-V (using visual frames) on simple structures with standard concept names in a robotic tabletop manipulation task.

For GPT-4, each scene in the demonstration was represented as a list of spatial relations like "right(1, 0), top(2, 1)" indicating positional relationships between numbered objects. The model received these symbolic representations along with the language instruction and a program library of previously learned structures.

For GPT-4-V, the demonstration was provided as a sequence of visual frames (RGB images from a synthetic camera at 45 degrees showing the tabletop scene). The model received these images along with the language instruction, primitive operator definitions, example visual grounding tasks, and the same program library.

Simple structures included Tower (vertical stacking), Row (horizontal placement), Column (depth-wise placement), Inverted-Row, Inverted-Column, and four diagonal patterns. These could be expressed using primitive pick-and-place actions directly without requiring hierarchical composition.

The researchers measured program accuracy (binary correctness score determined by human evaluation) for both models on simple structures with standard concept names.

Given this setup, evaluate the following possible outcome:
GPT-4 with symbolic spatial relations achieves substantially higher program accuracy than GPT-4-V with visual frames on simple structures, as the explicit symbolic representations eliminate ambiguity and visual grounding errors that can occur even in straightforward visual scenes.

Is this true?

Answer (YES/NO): NO